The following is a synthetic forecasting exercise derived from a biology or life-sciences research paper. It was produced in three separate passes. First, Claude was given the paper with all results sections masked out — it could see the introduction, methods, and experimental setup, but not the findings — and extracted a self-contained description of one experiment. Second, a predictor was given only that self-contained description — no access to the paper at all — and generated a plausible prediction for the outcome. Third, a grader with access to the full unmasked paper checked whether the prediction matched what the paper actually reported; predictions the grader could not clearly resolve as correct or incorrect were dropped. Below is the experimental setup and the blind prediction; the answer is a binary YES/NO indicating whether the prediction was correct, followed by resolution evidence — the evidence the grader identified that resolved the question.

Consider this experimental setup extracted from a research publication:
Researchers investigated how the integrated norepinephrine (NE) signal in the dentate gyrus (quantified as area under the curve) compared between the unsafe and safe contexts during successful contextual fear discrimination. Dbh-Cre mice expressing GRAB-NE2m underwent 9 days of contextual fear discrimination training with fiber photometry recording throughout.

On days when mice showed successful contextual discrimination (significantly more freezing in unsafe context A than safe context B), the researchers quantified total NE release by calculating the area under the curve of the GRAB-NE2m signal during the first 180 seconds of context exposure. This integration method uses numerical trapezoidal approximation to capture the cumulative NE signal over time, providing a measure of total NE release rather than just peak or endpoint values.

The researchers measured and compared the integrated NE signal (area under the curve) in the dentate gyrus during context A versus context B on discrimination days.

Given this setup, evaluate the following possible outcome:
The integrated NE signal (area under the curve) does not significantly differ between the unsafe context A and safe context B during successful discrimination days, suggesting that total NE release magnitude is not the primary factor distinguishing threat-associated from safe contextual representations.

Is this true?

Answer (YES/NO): NO